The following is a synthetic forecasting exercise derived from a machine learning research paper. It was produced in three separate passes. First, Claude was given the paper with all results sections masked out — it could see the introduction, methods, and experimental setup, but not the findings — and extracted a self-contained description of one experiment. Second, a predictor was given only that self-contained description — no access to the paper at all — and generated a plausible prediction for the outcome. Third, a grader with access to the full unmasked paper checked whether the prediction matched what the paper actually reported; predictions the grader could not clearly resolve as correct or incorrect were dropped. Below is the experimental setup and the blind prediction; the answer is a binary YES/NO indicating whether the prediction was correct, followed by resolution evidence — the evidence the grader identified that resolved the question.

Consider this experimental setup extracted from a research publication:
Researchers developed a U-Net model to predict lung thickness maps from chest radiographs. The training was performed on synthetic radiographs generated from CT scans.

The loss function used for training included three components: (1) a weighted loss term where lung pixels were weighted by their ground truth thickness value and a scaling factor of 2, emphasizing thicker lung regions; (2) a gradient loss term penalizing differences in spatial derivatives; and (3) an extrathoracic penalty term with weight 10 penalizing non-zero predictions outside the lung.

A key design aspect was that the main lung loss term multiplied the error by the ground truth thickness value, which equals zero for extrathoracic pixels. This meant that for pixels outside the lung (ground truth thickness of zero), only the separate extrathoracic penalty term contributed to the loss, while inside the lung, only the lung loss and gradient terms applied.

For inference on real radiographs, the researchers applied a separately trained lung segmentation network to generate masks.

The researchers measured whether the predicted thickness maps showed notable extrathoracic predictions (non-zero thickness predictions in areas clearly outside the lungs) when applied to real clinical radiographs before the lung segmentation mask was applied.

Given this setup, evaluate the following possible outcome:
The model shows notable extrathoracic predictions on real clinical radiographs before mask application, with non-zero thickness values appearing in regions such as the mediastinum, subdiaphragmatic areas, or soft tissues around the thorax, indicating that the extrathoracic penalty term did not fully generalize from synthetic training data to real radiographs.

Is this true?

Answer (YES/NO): YES